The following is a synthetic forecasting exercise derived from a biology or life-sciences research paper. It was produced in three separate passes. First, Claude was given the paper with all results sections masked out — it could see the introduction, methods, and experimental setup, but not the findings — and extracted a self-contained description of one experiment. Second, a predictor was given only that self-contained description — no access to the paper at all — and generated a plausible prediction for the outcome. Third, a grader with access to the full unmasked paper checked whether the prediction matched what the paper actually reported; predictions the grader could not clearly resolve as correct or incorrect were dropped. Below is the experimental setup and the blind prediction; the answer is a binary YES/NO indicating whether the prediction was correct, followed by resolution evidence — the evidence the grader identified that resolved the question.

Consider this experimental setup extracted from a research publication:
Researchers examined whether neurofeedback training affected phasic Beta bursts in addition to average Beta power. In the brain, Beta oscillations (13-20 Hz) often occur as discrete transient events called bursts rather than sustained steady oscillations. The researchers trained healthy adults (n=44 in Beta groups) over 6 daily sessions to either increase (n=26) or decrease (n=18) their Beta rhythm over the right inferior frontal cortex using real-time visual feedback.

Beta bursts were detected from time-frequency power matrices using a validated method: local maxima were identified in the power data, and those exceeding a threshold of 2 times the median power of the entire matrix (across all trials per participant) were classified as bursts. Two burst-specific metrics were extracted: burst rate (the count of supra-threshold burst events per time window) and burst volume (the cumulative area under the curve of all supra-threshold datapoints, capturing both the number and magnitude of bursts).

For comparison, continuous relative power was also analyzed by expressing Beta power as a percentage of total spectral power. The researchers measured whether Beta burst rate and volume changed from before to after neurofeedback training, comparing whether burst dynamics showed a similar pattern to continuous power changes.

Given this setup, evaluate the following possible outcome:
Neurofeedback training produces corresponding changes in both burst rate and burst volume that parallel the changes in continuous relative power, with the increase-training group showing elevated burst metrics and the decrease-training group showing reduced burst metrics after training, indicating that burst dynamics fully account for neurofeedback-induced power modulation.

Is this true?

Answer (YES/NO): NO